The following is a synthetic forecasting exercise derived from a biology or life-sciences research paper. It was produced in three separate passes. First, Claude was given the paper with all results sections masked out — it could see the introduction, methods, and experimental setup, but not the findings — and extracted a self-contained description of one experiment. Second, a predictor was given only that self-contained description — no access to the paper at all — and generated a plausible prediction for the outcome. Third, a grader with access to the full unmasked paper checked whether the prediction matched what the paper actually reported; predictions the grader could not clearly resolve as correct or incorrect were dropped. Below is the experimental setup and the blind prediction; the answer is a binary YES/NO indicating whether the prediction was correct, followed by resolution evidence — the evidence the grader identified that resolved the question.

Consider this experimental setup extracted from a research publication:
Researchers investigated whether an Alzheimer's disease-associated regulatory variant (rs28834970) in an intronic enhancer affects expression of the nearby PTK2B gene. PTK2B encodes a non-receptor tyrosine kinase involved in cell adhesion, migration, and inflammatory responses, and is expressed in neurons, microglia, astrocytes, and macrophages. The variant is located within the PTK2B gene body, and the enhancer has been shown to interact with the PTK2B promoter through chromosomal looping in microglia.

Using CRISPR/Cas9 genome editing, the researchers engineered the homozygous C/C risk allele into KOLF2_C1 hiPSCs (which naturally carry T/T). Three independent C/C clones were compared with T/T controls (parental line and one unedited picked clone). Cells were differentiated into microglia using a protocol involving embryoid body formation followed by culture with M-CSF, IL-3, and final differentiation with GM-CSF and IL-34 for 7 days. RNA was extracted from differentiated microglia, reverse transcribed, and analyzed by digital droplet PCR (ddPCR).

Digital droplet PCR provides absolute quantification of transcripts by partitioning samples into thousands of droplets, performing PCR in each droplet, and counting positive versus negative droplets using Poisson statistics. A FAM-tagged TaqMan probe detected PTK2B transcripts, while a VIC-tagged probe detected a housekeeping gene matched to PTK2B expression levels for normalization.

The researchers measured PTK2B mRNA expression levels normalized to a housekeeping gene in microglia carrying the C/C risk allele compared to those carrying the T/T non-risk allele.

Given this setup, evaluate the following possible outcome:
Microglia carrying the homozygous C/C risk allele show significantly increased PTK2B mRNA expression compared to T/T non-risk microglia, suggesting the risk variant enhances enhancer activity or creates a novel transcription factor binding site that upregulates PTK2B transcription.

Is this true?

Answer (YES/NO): NO